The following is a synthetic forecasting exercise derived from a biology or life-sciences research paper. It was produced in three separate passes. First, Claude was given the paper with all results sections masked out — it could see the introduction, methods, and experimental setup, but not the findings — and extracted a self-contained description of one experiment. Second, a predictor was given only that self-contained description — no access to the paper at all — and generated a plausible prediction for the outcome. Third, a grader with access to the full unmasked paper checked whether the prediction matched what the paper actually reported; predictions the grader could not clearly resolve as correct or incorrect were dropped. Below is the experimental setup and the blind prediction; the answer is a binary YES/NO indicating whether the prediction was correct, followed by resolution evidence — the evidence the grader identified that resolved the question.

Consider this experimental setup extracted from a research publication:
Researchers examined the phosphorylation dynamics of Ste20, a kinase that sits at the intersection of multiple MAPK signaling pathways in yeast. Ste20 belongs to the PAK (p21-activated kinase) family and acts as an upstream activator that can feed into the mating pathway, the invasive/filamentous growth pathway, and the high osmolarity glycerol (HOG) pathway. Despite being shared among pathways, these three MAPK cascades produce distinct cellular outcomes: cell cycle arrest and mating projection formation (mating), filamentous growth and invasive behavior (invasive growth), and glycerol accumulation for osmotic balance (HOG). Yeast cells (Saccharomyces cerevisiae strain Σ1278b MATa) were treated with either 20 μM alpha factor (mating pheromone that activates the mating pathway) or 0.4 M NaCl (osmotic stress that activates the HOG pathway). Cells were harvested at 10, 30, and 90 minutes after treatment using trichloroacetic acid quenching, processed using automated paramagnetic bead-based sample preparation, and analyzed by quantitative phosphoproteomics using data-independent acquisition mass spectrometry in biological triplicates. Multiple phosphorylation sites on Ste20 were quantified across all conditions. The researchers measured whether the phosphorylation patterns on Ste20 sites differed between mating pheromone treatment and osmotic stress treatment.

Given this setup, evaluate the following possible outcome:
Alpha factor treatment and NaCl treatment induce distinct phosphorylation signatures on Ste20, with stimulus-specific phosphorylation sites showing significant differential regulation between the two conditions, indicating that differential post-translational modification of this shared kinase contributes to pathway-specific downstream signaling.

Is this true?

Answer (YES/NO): YES